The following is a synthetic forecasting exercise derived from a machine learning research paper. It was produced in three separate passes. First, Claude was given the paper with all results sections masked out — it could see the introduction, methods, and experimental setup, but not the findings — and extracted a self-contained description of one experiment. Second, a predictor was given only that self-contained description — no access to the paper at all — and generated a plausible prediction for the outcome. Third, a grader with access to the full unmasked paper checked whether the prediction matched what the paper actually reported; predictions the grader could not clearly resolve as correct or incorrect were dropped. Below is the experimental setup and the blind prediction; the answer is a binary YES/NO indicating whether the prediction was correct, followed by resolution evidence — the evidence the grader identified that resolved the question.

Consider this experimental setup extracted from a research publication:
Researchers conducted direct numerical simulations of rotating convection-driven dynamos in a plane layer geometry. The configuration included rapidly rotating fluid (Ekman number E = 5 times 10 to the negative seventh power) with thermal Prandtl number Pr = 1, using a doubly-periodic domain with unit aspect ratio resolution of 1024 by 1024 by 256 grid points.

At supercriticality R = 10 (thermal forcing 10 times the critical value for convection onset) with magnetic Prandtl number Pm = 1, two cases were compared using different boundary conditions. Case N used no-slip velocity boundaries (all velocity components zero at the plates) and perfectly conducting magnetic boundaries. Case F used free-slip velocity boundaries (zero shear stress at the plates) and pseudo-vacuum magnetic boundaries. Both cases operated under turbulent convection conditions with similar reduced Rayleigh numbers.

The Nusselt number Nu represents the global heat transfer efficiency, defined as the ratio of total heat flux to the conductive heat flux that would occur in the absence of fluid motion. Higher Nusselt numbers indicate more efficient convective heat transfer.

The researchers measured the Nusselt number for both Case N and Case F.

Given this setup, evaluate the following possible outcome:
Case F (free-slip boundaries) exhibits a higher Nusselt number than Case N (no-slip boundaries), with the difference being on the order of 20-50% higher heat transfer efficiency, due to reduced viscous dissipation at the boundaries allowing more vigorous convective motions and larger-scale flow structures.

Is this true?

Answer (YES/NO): NO